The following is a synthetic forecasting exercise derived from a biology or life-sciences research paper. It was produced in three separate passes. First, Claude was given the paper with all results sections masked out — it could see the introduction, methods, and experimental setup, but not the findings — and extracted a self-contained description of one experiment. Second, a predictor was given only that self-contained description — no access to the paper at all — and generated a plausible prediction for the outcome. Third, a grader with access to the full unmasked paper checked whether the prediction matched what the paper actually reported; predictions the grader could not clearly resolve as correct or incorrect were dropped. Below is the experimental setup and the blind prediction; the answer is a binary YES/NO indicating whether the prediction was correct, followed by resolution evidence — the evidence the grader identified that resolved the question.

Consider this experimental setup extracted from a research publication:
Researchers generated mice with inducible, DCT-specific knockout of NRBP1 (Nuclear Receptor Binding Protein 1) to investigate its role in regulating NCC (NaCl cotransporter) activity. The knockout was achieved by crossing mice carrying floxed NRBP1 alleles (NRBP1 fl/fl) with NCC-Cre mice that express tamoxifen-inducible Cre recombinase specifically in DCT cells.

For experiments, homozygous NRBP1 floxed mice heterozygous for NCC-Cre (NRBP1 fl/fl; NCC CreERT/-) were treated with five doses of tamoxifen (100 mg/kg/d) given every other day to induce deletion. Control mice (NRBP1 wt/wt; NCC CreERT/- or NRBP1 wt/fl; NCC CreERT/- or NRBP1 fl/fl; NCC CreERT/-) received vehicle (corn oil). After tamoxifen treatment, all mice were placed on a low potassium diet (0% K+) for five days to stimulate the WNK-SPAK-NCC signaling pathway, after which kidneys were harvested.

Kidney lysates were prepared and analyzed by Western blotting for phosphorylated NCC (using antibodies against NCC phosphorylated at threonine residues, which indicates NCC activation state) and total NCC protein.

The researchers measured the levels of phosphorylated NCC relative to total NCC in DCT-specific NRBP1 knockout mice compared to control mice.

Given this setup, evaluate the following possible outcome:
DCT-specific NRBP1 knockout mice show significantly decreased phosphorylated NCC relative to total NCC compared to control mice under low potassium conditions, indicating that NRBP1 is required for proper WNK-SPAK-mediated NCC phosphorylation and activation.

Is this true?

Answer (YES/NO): YES